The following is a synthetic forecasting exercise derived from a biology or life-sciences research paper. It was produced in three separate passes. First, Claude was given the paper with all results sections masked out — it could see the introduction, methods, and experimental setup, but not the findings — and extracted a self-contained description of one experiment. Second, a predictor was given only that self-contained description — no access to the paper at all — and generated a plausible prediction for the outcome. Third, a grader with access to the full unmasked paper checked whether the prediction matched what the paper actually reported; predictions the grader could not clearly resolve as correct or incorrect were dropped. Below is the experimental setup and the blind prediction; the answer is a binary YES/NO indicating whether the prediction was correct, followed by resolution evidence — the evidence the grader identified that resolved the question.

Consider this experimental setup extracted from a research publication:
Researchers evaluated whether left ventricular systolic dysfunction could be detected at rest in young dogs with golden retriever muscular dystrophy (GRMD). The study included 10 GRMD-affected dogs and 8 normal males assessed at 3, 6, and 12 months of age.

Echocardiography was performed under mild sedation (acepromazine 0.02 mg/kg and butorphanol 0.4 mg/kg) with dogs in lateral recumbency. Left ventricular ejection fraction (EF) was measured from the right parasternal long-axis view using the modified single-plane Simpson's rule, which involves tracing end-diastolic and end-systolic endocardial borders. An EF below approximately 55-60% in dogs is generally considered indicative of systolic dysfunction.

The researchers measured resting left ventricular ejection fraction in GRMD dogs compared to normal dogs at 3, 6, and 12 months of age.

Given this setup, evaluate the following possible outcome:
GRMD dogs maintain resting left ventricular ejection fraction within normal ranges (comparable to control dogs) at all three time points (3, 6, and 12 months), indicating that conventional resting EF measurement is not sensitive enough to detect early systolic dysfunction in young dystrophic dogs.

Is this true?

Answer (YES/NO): YES